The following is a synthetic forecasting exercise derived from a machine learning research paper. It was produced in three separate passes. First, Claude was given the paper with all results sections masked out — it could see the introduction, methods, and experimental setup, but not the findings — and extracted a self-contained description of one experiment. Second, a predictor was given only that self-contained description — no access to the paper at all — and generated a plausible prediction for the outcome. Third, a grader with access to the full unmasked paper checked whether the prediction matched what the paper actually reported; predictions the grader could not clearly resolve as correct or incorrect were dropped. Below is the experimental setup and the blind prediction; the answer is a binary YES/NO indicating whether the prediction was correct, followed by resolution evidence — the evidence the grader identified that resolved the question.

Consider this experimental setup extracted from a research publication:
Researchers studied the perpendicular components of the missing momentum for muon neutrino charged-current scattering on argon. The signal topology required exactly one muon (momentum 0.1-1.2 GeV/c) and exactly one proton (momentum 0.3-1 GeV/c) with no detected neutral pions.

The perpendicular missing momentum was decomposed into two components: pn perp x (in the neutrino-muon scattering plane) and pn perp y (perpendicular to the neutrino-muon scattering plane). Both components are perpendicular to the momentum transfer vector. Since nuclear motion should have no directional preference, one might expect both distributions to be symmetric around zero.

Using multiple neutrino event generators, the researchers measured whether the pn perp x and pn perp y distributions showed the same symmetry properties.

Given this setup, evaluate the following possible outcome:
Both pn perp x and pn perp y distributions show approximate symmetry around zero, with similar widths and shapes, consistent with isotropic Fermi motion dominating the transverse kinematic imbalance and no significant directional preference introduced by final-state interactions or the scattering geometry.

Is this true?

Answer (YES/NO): NO